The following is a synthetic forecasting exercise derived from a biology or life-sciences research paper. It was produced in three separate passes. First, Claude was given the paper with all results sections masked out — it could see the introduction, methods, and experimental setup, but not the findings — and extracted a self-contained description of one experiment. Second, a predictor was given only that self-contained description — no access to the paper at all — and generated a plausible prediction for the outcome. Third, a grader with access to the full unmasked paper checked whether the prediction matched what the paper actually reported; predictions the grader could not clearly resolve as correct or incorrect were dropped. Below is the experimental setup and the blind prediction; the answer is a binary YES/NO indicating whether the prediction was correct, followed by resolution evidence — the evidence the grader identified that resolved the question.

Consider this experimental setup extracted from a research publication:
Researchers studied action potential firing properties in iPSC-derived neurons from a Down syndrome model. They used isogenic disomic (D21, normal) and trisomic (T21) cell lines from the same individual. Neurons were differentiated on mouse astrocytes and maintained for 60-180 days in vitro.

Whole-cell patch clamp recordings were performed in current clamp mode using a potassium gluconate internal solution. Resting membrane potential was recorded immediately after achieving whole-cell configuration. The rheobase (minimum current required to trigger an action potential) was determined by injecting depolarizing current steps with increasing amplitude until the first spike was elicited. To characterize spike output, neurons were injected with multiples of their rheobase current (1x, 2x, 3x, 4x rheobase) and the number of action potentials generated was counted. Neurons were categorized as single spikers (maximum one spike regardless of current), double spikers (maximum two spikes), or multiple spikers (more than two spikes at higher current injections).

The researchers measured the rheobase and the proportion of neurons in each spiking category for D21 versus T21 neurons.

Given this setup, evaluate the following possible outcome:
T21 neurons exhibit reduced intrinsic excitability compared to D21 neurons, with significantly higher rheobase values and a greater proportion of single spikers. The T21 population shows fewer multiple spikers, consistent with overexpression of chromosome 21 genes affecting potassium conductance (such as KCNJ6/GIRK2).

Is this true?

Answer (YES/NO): NO